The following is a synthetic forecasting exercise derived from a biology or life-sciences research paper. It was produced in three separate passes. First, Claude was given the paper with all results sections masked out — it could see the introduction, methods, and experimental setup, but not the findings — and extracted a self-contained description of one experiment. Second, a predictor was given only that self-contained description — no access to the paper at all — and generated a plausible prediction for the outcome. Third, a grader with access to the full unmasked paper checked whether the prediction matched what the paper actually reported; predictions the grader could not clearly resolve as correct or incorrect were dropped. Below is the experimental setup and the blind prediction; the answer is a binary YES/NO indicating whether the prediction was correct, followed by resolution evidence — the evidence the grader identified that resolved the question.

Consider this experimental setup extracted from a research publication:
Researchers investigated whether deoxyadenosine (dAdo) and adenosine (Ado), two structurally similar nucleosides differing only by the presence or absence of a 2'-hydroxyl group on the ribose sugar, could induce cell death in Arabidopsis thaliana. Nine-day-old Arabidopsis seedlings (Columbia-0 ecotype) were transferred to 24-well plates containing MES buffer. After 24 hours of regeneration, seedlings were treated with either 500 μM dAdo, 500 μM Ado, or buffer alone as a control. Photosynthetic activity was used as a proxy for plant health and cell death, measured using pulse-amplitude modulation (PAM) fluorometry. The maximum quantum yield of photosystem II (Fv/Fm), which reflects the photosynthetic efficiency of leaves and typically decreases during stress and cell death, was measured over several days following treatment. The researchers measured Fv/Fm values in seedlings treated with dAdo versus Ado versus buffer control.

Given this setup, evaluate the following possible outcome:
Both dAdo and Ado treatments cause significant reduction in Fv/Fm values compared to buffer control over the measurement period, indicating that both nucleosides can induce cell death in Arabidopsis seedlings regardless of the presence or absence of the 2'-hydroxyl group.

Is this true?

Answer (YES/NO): NO